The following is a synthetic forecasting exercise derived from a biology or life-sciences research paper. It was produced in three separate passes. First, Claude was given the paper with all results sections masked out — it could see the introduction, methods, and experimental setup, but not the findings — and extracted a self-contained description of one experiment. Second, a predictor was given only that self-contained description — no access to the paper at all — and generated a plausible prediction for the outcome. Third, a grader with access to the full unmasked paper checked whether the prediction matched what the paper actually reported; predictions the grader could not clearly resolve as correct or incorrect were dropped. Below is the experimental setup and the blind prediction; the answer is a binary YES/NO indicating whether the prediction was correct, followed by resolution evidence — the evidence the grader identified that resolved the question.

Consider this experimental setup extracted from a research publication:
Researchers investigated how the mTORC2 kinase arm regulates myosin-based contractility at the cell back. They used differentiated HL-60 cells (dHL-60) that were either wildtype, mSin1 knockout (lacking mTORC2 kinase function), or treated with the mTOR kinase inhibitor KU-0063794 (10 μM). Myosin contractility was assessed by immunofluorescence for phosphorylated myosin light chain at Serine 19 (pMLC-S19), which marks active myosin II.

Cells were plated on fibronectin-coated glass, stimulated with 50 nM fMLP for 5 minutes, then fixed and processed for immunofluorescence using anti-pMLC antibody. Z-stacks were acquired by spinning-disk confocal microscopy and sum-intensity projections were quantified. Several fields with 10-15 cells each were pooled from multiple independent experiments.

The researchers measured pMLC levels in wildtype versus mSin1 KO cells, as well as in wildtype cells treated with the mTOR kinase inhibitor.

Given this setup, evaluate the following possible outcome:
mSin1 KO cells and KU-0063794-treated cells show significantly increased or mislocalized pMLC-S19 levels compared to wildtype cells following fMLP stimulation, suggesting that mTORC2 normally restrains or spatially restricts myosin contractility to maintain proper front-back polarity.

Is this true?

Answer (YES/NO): NO